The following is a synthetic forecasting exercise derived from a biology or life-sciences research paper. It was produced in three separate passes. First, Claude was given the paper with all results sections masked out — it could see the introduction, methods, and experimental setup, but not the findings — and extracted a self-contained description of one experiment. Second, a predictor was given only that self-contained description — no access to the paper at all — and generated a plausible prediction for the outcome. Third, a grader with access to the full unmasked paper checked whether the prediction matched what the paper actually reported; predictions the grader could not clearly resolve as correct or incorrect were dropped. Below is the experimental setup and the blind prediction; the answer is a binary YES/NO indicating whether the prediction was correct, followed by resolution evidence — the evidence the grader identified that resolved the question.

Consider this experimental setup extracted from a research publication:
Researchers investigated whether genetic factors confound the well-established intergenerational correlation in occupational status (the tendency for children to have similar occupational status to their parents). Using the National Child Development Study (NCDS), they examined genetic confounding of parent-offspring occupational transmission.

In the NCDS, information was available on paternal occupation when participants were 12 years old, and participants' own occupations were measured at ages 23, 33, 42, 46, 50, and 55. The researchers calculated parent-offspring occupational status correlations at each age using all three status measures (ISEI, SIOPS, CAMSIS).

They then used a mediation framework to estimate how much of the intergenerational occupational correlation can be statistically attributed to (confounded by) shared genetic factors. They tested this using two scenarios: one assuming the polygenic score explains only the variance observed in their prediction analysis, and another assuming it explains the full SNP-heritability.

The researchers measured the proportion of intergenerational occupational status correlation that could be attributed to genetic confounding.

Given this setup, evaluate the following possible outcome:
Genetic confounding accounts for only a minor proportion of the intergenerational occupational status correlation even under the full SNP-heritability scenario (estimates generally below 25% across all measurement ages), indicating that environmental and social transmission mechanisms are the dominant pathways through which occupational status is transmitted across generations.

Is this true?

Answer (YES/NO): NO